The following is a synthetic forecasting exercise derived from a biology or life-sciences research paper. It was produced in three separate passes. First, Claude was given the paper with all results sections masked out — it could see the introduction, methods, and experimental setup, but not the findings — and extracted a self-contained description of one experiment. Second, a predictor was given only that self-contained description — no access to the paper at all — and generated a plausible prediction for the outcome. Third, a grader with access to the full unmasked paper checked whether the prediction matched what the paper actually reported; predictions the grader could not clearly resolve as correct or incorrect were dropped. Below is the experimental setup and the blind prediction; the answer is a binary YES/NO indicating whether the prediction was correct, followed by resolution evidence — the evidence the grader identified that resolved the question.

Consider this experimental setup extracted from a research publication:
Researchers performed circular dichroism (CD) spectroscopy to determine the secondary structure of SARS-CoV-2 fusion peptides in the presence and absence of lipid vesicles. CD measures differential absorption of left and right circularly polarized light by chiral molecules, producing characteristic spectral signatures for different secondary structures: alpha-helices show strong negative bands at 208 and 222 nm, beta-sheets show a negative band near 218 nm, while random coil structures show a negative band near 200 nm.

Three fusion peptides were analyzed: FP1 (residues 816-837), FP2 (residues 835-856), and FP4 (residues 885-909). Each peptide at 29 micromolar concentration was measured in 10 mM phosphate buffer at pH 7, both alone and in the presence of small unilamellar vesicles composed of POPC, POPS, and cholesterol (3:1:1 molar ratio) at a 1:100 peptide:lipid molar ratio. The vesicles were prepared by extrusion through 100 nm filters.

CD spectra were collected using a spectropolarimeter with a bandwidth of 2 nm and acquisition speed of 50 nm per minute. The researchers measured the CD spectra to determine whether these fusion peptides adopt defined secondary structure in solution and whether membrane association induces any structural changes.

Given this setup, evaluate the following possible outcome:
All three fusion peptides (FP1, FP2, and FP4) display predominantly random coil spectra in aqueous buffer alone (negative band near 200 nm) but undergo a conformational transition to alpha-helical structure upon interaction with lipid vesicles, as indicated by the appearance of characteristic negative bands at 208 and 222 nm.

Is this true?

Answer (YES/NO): NO